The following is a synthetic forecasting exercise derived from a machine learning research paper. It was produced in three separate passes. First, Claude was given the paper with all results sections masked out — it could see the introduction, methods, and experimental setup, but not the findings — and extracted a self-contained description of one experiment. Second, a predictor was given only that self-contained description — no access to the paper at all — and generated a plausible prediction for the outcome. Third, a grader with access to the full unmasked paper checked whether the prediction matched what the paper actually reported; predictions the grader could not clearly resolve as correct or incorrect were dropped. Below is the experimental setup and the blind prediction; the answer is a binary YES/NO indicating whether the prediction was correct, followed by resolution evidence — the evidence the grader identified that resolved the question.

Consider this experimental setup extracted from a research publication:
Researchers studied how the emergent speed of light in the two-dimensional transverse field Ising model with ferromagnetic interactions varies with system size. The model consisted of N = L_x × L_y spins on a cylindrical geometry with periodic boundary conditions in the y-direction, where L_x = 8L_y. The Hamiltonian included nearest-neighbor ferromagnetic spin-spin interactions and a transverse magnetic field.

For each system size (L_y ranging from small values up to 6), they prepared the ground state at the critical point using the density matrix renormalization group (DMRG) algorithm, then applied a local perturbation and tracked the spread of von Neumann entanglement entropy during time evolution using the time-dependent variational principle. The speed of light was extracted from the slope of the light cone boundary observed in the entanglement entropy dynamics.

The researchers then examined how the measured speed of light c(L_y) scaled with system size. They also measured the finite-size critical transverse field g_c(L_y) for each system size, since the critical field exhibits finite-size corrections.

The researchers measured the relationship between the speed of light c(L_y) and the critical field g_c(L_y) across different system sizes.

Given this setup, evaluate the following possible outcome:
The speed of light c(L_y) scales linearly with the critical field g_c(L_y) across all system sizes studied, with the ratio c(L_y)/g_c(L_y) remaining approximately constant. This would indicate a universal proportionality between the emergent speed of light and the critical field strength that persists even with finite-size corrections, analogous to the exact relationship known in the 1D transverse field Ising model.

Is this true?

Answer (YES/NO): NO